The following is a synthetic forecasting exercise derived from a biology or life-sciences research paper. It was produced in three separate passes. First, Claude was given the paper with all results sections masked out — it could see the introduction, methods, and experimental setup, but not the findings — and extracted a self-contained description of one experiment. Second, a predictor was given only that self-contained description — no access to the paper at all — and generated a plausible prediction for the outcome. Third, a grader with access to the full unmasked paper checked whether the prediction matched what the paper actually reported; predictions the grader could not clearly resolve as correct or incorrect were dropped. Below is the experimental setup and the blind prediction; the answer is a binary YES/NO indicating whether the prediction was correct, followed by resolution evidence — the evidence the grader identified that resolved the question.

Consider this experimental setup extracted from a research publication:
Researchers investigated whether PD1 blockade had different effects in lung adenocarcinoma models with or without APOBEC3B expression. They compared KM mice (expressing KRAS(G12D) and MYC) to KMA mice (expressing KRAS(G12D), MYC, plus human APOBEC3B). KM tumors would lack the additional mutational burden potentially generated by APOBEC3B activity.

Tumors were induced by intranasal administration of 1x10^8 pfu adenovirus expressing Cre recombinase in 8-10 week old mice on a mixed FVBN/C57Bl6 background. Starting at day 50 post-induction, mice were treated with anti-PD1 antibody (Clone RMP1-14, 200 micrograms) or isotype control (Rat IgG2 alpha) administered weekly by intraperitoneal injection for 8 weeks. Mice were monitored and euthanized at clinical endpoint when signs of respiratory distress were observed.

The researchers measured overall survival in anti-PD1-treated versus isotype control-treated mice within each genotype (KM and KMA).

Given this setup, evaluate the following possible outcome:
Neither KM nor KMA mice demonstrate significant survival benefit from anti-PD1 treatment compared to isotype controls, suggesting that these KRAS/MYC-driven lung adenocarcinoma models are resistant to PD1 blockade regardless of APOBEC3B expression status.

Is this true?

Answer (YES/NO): YES